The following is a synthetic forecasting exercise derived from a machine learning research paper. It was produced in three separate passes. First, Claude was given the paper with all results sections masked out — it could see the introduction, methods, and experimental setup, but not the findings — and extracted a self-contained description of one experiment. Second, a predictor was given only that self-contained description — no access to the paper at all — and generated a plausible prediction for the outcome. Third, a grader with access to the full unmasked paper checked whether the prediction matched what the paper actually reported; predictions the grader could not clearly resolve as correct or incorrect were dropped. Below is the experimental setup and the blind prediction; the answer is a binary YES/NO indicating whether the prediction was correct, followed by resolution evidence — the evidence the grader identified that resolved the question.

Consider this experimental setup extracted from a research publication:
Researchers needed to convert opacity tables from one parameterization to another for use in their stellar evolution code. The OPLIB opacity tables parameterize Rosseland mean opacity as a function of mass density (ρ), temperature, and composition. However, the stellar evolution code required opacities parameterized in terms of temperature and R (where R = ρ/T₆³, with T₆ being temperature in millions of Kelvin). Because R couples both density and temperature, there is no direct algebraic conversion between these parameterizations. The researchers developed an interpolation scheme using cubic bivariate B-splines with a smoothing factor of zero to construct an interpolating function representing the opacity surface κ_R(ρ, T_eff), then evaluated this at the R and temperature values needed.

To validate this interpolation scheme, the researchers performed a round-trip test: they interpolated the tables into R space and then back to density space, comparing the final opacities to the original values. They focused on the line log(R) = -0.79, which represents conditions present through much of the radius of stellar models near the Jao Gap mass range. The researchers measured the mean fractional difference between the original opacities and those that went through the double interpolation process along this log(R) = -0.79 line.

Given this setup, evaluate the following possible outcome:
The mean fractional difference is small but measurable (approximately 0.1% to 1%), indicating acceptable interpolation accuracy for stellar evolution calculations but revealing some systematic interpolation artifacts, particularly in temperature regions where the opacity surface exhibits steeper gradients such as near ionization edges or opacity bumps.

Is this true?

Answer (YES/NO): YES